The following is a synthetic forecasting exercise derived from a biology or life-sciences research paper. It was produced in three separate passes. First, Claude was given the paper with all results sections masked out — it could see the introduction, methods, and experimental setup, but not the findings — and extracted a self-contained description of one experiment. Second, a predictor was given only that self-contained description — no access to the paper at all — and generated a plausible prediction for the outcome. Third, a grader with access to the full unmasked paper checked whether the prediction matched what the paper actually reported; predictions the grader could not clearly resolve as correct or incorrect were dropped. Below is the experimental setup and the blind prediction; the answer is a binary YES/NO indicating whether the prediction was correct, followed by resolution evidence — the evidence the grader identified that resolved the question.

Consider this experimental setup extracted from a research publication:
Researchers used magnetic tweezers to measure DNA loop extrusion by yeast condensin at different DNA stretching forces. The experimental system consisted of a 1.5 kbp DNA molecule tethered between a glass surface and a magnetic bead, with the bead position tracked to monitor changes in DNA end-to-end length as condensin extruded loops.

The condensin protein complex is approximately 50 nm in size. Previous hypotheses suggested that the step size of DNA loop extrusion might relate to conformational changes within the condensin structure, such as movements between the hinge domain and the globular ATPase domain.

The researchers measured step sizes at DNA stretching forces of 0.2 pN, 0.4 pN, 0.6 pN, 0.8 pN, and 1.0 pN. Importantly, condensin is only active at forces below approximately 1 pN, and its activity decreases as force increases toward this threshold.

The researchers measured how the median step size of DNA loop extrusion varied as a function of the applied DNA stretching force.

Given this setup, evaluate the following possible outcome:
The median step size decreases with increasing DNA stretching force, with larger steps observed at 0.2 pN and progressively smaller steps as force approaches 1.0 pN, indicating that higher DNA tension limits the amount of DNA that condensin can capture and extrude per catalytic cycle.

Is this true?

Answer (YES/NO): YES